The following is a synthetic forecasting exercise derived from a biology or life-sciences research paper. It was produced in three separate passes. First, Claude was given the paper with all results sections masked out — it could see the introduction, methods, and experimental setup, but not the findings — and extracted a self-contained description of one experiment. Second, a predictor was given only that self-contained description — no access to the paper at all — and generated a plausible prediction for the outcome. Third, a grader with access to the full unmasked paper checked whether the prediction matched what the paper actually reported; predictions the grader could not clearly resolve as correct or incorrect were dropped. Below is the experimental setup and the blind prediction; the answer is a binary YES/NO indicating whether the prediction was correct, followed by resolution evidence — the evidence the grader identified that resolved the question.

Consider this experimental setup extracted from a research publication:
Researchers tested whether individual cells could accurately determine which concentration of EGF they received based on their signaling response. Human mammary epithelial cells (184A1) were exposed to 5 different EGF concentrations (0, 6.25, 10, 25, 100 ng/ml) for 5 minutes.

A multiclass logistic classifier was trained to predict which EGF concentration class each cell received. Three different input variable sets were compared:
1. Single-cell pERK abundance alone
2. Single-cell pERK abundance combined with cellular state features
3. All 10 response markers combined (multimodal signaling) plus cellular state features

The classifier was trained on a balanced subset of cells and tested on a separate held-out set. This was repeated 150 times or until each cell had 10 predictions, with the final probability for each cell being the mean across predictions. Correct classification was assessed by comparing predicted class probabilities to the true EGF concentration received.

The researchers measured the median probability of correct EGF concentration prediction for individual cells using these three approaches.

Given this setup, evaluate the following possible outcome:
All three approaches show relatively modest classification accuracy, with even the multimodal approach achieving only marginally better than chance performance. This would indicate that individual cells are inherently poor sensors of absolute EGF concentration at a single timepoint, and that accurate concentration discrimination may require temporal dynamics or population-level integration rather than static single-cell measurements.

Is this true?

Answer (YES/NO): NO